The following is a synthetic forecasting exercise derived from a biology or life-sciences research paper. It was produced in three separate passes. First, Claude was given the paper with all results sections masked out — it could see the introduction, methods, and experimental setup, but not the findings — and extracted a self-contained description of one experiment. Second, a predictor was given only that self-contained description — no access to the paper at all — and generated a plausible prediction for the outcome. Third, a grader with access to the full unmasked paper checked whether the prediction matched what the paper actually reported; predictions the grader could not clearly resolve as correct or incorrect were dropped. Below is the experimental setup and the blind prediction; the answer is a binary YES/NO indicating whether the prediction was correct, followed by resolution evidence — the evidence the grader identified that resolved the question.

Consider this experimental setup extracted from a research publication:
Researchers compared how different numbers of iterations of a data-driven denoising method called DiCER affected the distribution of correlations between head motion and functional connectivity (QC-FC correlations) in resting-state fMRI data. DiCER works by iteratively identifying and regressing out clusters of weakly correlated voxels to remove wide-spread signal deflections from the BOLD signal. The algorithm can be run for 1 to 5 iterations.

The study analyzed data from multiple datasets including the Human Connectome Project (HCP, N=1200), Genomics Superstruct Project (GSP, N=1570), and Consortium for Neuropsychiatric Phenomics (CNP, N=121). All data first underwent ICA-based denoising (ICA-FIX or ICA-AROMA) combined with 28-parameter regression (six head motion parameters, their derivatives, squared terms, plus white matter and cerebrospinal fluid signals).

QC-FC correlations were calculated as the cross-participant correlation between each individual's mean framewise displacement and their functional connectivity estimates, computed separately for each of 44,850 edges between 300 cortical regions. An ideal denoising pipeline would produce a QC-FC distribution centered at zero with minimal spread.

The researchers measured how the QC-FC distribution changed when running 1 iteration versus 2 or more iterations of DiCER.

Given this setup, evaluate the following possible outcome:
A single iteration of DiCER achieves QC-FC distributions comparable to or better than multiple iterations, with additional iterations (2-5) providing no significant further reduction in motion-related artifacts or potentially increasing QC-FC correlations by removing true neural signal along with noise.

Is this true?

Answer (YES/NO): NO